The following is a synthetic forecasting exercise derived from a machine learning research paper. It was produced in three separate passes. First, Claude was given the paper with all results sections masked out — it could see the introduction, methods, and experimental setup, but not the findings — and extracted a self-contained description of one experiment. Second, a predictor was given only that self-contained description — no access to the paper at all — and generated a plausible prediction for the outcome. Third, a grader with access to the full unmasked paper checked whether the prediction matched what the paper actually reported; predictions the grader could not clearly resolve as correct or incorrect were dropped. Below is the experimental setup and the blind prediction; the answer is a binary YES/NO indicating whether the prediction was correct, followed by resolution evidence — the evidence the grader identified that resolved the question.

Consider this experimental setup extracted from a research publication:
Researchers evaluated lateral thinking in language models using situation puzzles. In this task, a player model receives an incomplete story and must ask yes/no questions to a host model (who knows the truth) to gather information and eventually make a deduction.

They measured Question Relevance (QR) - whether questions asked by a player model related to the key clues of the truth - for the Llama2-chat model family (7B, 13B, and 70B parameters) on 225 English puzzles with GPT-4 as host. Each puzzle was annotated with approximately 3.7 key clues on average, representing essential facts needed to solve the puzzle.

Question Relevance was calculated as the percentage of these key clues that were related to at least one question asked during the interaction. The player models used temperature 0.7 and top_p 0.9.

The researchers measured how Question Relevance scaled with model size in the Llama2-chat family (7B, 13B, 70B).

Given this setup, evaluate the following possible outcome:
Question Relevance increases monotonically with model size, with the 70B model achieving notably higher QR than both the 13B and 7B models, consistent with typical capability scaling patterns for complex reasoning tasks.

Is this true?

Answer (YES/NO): NO